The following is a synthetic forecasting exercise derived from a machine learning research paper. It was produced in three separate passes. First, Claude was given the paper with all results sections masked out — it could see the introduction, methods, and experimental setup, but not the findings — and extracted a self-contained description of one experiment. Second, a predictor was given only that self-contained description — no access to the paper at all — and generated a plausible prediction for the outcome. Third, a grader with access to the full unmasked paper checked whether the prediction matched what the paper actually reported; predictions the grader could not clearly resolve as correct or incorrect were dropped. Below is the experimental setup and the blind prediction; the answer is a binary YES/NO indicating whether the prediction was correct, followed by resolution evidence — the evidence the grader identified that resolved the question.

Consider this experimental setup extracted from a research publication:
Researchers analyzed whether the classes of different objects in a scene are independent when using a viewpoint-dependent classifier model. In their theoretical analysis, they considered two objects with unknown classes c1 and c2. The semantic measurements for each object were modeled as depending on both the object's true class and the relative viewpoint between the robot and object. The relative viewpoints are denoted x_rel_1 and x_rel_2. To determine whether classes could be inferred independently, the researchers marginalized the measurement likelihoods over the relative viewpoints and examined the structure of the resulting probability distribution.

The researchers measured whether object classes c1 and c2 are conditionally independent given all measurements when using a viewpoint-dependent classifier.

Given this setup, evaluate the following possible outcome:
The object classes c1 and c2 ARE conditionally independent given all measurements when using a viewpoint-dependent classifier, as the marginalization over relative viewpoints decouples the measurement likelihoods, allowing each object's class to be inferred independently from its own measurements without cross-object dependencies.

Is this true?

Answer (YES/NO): NO